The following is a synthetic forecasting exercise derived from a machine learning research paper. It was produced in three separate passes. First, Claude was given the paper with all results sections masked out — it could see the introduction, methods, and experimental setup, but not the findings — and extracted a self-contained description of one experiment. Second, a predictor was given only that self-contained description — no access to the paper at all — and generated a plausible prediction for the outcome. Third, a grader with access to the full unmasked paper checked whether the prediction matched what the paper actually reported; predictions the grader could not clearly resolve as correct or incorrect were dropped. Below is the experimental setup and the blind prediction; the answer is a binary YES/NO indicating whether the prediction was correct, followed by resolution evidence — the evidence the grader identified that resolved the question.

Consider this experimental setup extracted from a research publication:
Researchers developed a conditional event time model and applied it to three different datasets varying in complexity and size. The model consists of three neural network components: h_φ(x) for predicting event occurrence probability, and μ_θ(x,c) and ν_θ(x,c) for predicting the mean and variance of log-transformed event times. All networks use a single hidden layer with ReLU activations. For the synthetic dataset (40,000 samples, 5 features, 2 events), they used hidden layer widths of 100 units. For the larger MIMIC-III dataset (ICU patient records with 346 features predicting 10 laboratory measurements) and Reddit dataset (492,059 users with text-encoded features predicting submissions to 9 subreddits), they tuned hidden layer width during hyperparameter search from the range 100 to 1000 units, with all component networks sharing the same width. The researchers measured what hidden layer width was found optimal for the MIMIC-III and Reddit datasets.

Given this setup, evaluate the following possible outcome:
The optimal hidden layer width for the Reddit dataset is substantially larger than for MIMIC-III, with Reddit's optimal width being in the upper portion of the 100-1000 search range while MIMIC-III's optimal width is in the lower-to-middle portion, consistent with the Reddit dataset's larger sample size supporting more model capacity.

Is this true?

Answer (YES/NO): NO